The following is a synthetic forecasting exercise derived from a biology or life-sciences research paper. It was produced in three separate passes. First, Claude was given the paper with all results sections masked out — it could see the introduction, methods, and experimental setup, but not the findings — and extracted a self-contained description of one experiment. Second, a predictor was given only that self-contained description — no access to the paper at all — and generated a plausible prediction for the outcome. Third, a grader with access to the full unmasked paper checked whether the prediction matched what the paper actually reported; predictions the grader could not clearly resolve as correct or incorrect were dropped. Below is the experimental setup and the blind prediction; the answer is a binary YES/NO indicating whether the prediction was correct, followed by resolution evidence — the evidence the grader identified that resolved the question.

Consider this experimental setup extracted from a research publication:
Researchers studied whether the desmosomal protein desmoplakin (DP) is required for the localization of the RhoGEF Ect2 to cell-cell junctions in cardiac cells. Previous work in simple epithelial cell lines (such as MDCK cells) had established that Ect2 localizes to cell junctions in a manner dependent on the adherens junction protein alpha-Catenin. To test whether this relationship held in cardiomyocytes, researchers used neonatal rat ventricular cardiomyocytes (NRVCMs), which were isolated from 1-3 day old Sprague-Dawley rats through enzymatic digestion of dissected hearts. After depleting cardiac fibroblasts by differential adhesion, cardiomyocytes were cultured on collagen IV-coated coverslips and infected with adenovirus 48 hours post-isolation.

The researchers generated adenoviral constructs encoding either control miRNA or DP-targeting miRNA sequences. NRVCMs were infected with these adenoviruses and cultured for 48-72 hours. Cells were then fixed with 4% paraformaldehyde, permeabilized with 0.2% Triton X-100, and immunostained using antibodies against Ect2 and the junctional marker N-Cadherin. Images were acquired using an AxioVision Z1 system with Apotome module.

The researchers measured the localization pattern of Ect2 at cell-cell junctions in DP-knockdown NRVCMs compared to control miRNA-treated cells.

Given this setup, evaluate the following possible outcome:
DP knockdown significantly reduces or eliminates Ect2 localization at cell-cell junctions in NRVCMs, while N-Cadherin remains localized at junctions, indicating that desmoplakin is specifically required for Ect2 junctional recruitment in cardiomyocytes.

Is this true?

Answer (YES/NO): YES